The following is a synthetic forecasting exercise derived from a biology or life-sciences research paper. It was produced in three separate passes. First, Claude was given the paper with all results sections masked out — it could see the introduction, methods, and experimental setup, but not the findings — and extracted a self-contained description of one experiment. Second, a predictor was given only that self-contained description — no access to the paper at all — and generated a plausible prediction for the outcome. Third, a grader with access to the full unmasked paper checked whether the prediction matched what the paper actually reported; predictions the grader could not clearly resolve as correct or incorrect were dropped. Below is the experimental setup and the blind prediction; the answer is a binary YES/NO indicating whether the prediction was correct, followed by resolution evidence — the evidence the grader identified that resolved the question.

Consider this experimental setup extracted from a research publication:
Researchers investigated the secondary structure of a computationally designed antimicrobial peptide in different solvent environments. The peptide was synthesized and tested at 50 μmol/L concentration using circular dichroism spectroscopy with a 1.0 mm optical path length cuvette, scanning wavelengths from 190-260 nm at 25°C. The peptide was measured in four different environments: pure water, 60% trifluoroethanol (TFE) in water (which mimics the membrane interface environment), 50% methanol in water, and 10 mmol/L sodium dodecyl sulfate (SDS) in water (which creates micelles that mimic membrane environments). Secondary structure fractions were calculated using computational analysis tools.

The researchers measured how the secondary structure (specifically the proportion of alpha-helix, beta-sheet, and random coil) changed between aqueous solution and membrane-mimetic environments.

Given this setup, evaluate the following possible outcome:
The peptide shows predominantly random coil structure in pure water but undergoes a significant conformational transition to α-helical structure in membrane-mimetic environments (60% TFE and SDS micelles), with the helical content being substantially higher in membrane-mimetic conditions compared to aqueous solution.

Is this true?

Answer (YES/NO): NO